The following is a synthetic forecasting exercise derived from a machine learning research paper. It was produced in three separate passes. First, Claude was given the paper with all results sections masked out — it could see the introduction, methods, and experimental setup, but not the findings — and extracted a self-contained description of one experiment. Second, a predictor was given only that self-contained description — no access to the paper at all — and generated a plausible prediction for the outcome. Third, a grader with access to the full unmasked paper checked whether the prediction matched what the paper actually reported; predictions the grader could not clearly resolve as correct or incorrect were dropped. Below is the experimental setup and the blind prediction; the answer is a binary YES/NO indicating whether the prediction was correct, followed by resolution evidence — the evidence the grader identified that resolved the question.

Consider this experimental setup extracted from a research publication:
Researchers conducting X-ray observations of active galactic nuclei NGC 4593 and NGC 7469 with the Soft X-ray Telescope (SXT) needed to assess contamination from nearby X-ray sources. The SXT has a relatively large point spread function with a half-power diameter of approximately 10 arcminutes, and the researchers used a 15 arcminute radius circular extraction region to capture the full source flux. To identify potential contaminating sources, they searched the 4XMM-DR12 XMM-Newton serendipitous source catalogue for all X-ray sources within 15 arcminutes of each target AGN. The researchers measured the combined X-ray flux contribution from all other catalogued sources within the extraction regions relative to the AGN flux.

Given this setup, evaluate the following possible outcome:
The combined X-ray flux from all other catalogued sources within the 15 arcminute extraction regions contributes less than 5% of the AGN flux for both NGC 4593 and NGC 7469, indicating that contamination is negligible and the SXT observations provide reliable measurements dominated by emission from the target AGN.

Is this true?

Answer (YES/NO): NO